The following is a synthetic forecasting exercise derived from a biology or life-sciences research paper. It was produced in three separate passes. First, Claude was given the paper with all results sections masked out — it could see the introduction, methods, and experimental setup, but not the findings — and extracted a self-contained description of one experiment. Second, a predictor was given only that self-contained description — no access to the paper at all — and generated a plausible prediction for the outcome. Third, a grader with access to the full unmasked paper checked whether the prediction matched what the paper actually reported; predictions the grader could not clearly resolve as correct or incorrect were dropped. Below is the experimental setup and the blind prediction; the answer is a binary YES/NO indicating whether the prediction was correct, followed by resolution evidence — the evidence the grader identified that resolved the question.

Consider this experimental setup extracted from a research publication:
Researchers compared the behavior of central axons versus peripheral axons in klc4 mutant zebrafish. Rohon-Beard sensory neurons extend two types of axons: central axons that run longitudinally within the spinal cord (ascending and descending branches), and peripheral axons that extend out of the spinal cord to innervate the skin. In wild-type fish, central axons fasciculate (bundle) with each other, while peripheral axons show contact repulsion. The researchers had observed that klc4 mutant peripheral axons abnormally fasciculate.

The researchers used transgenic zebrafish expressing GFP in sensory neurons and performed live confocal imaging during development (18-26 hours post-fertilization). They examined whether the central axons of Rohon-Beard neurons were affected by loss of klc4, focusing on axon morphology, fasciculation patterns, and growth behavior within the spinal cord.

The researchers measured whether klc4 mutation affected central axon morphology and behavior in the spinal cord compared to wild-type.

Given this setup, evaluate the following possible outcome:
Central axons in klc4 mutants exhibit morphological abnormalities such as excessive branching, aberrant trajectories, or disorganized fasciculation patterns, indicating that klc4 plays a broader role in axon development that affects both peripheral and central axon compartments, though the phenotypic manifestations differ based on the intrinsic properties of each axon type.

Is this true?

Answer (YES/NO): NO